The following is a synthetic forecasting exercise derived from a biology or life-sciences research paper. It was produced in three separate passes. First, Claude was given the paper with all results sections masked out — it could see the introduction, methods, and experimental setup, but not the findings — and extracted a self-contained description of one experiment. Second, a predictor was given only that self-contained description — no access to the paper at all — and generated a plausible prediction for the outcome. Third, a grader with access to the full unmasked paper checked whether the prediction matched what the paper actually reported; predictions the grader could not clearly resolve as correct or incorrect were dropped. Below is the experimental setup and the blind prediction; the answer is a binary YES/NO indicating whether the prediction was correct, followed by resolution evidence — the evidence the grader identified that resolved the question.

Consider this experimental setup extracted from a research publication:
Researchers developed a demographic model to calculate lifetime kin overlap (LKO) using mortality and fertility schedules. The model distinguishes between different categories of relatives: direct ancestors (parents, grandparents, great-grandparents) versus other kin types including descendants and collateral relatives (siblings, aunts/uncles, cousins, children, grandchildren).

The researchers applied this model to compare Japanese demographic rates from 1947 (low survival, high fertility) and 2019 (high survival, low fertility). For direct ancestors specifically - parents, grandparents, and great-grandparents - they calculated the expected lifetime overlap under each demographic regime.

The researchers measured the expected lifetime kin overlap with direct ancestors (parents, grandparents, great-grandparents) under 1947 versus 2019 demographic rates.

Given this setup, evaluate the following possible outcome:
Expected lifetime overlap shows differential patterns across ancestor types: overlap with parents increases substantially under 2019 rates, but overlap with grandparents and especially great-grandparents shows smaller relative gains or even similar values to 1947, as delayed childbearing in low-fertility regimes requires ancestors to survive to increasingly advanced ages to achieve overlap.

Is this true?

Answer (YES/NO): NO